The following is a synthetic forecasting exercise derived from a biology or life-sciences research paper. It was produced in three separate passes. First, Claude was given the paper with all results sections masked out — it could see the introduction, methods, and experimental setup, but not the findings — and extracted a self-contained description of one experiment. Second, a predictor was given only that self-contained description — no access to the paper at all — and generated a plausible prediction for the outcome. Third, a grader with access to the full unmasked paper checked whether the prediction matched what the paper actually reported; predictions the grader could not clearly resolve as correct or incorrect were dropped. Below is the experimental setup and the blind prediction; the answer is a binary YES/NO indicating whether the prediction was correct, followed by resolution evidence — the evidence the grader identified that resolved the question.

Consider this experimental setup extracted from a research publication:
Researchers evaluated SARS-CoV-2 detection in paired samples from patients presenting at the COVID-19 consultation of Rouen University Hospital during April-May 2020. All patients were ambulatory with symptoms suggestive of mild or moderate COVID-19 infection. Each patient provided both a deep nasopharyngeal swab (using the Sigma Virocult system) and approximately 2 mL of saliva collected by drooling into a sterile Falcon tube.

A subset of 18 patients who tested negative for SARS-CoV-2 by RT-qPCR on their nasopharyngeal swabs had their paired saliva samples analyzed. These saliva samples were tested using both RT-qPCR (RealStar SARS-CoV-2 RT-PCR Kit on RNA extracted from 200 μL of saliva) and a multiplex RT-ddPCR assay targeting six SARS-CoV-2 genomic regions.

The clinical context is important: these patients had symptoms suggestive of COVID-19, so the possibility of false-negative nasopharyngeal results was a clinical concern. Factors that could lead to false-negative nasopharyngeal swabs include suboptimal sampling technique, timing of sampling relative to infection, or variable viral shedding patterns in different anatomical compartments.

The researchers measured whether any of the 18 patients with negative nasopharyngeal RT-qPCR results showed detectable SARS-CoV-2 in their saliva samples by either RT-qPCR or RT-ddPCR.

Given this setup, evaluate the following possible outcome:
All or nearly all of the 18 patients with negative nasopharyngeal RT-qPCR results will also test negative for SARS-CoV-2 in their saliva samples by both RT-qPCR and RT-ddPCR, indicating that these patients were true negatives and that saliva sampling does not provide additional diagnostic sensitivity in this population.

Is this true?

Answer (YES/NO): NO